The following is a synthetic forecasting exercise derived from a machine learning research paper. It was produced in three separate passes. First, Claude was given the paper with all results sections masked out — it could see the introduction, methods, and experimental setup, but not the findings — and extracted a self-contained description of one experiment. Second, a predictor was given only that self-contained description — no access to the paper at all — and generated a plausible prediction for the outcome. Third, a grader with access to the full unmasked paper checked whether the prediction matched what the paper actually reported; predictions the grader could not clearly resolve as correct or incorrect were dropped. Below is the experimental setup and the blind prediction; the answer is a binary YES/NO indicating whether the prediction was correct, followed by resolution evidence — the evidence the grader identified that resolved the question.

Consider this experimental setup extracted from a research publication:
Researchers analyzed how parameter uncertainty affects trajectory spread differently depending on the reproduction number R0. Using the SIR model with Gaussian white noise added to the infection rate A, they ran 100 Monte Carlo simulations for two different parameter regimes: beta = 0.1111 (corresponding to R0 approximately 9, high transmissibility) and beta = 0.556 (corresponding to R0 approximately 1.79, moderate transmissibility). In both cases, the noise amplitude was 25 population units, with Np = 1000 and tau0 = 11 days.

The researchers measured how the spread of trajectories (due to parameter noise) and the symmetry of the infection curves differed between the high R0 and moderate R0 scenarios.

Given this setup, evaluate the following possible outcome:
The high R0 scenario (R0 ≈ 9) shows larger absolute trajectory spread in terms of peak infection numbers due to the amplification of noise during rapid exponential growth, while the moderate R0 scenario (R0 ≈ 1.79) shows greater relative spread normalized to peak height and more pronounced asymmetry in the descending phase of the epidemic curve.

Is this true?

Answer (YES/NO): NO